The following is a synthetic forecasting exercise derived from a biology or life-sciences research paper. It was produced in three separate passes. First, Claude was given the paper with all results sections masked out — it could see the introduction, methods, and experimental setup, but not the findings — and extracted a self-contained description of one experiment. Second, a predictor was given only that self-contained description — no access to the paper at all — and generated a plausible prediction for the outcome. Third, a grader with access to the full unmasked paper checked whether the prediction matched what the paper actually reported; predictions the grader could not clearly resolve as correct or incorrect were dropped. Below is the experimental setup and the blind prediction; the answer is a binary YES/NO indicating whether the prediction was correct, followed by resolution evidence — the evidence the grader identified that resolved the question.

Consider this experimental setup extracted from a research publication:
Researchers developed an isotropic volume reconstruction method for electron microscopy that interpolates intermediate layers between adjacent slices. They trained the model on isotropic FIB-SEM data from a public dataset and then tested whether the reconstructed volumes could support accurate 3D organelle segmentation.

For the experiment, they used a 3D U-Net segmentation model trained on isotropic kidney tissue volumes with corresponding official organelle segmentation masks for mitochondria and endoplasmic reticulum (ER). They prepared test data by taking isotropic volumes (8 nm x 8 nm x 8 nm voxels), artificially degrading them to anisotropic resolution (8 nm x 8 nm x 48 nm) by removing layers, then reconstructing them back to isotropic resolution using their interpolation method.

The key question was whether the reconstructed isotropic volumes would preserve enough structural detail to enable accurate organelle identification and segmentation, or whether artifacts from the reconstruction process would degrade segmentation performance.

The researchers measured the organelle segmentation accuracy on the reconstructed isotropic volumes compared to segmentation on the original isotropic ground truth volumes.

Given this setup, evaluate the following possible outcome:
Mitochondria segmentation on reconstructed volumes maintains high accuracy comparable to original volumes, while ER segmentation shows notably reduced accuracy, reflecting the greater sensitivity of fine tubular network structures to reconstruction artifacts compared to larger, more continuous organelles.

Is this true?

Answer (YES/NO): NO